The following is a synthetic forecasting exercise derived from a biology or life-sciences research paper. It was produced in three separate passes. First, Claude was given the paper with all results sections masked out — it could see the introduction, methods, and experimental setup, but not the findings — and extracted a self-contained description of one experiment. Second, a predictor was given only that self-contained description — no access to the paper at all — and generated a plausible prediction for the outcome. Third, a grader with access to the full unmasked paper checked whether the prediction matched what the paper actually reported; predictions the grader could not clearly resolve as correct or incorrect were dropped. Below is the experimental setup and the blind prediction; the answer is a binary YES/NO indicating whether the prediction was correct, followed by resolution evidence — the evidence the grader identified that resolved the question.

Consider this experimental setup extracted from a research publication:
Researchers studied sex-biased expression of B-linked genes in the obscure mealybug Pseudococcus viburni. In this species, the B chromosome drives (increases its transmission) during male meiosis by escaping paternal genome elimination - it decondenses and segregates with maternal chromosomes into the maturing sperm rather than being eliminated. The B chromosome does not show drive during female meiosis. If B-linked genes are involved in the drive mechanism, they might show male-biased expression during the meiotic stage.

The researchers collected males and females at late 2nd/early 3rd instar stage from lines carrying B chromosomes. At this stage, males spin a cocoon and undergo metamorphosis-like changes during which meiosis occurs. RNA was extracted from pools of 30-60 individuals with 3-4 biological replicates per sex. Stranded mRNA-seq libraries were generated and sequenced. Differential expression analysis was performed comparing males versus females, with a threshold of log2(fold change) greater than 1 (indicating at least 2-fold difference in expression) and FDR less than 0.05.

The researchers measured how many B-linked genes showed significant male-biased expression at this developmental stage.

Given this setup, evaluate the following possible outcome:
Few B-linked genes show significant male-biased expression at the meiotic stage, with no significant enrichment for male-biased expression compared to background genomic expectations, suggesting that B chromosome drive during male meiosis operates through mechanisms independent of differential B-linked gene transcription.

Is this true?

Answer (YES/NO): NO